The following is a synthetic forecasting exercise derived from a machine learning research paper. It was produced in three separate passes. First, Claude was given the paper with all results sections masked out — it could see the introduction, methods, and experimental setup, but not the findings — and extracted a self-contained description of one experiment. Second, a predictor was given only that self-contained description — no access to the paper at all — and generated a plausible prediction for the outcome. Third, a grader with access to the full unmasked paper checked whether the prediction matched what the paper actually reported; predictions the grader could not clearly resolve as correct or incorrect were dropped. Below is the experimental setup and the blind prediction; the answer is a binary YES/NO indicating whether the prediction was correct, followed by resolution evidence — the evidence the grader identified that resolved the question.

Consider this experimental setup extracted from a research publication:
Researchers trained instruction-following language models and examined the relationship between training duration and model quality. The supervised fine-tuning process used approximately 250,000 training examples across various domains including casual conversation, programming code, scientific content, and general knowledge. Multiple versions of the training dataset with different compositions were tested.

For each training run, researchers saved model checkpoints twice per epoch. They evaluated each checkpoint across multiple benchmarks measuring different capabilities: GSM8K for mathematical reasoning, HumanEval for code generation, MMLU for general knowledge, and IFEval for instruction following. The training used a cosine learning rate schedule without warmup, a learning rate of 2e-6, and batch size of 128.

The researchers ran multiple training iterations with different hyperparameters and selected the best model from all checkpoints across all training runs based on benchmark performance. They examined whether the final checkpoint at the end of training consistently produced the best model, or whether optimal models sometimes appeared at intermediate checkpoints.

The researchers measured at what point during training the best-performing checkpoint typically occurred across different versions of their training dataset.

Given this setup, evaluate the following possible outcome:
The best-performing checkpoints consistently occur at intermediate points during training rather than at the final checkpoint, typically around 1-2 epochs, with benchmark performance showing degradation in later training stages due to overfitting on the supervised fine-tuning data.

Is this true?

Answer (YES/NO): NO